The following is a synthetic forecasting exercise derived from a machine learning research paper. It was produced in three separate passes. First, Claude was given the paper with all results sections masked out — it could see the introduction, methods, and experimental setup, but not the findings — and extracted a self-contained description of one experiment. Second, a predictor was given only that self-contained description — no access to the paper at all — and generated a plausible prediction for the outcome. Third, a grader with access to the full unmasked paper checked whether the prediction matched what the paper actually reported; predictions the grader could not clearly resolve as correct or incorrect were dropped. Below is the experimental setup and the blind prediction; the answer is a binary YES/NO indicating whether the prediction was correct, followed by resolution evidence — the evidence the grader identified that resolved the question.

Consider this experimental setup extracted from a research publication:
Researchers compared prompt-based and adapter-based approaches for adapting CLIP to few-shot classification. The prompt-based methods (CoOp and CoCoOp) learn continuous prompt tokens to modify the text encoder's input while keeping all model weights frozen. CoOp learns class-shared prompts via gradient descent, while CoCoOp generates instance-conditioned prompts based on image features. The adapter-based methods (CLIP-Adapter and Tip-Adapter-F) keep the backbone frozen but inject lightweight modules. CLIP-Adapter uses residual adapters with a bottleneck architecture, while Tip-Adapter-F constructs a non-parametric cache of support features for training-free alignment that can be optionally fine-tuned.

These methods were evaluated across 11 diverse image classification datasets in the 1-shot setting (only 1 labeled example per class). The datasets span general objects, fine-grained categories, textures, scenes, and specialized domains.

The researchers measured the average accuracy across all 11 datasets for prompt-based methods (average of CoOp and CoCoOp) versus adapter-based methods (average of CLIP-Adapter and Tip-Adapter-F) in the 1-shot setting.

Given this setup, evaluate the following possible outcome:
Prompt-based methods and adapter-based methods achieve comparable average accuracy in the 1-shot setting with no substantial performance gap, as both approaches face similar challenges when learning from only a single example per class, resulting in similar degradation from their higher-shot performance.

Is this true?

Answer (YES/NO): NO